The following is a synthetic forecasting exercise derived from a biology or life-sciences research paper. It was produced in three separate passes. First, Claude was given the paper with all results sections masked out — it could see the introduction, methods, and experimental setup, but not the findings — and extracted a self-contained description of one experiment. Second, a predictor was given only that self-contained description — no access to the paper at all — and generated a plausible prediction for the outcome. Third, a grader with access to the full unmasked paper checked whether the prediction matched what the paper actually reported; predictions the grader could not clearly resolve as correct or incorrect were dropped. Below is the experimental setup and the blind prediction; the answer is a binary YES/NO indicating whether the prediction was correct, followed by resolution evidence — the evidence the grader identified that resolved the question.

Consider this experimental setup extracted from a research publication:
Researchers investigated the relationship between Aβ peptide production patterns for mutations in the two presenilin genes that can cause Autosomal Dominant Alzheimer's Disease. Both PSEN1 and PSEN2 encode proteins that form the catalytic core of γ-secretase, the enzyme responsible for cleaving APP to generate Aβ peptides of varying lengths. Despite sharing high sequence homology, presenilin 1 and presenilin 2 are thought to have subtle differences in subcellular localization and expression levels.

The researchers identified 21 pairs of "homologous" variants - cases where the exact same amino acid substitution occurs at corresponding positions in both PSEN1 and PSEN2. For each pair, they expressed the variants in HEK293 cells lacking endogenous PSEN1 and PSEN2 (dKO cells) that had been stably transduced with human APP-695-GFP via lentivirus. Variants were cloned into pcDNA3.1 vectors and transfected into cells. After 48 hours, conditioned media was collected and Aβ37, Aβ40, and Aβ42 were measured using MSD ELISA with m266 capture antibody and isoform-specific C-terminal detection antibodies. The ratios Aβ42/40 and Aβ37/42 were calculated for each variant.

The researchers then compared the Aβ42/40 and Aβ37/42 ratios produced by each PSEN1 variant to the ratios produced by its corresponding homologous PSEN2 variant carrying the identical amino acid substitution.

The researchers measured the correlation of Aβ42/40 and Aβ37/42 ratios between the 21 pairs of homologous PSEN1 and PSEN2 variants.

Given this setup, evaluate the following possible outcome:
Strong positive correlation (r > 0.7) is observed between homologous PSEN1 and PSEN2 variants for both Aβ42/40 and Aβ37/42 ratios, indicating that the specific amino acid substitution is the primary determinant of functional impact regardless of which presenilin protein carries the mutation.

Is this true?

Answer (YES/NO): NO